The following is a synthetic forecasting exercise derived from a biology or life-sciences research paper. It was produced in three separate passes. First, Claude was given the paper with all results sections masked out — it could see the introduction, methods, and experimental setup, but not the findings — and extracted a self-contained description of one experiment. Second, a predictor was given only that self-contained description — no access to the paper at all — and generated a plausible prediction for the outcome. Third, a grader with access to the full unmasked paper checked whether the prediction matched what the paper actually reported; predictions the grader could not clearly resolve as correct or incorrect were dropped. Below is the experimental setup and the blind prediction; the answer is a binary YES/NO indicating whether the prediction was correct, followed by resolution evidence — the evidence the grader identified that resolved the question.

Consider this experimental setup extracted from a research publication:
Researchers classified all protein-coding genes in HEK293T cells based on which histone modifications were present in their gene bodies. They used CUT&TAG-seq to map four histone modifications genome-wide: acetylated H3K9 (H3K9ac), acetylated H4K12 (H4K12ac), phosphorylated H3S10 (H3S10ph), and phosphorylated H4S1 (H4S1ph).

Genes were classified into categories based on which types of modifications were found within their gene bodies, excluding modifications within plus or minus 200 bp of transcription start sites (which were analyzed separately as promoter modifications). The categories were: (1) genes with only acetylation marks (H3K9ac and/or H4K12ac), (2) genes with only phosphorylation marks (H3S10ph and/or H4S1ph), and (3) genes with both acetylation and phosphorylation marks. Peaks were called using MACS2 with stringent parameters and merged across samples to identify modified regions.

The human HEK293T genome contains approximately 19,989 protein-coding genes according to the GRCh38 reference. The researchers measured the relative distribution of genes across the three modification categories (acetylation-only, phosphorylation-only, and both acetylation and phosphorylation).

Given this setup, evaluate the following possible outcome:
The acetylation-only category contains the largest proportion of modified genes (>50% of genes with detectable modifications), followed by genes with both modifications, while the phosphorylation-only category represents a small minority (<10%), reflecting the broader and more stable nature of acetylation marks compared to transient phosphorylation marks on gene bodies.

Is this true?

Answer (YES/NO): NO